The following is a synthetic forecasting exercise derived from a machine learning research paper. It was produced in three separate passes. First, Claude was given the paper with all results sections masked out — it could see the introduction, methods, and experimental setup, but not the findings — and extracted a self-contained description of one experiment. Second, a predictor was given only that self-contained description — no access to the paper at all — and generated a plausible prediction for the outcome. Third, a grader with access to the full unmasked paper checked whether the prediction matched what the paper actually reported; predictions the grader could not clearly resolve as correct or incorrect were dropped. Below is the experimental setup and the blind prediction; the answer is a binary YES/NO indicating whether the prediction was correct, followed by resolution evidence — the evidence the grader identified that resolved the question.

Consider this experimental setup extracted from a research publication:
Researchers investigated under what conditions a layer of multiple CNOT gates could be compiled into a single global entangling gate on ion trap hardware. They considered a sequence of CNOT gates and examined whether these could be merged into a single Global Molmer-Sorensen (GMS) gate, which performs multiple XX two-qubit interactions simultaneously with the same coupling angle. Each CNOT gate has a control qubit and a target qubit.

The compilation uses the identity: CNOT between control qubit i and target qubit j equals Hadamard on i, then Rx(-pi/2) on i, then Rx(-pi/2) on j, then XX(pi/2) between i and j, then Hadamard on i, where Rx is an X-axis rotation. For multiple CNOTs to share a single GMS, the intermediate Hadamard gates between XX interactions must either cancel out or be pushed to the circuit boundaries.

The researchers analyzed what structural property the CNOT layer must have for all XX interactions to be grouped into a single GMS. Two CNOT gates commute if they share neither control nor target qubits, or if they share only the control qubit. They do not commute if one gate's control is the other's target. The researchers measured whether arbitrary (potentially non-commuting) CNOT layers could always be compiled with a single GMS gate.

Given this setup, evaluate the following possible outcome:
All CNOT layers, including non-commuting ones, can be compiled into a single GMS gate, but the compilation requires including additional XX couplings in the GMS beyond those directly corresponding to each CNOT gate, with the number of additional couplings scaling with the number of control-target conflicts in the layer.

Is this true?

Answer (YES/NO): NO